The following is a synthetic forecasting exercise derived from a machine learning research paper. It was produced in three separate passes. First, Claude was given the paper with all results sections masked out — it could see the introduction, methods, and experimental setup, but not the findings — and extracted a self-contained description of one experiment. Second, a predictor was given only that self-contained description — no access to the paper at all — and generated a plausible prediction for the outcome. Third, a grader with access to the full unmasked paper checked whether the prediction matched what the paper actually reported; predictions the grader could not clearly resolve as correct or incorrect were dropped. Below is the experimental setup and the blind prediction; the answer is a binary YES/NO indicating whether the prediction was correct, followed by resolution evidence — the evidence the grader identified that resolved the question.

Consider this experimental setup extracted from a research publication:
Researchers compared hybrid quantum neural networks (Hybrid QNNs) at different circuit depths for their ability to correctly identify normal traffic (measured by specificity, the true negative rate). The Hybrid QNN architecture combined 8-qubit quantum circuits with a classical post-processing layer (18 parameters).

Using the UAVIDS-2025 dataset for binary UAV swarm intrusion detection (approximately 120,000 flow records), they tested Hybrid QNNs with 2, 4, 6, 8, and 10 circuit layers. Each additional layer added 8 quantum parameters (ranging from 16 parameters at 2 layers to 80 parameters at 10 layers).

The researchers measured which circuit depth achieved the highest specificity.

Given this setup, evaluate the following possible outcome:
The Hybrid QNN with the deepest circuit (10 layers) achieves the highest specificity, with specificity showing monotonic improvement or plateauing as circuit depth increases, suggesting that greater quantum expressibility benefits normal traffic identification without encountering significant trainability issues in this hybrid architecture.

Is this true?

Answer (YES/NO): NO